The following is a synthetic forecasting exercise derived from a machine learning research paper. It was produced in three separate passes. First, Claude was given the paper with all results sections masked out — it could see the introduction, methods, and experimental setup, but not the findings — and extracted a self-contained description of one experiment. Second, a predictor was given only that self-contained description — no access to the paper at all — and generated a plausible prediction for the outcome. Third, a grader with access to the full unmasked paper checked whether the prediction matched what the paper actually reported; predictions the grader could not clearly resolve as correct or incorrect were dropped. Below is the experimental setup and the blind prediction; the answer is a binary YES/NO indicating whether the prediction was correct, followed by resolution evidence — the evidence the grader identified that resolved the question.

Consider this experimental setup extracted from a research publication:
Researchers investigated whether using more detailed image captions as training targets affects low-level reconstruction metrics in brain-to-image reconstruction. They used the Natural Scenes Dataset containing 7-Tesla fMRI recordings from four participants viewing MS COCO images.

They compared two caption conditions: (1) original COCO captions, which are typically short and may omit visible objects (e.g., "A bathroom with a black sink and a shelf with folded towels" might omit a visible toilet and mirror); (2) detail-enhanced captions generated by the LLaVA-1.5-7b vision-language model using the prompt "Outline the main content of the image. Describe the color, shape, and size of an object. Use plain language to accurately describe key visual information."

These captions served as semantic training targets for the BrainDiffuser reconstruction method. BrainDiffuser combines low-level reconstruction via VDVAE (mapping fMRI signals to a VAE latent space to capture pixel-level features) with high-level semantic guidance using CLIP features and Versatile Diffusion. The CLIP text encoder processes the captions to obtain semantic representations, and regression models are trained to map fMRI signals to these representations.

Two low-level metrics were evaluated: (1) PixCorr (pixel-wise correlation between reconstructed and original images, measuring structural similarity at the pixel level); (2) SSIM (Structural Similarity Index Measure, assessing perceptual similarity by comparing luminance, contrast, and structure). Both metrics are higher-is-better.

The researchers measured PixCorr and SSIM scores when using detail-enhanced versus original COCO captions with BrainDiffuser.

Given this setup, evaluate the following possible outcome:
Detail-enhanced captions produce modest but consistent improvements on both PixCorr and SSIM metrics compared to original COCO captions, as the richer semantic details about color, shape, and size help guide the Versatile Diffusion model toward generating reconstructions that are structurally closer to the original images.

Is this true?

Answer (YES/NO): NO